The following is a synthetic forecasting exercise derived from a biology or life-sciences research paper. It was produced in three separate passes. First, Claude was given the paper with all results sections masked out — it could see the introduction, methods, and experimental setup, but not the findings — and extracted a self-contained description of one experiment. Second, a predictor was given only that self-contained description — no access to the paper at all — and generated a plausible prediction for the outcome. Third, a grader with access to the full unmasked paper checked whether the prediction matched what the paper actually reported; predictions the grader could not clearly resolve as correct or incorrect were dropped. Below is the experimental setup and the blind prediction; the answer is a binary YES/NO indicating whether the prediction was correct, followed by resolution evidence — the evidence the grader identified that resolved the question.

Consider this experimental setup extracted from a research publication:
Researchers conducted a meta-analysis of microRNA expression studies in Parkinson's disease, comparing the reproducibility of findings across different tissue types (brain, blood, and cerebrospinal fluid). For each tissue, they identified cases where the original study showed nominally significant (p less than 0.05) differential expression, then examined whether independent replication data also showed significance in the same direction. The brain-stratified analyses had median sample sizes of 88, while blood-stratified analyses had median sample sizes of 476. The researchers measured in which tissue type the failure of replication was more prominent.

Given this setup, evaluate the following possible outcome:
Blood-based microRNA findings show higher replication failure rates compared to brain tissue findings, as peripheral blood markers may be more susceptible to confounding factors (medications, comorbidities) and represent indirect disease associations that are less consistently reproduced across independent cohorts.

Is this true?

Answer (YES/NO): NO